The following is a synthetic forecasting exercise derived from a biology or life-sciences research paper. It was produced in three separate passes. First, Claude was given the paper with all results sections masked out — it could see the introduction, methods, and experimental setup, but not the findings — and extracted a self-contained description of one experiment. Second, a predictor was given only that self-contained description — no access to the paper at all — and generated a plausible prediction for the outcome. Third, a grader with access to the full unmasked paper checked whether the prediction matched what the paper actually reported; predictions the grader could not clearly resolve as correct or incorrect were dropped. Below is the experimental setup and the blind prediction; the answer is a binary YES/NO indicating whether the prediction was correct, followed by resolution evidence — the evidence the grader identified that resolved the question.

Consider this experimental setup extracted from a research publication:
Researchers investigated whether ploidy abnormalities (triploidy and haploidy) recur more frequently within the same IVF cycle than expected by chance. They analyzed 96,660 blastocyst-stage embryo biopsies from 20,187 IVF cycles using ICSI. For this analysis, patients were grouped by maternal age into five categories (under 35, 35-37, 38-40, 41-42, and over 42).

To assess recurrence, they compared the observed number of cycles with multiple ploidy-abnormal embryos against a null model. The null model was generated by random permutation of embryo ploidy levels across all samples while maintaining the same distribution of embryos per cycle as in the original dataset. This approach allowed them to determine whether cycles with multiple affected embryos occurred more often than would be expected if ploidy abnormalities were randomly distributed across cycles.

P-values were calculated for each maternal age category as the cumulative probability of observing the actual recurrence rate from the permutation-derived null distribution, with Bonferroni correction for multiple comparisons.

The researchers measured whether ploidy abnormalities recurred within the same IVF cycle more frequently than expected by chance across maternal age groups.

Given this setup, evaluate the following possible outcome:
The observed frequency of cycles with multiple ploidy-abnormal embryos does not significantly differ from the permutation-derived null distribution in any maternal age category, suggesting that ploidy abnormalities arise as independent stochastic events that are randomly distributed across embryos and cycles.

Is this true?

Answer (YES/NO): NO